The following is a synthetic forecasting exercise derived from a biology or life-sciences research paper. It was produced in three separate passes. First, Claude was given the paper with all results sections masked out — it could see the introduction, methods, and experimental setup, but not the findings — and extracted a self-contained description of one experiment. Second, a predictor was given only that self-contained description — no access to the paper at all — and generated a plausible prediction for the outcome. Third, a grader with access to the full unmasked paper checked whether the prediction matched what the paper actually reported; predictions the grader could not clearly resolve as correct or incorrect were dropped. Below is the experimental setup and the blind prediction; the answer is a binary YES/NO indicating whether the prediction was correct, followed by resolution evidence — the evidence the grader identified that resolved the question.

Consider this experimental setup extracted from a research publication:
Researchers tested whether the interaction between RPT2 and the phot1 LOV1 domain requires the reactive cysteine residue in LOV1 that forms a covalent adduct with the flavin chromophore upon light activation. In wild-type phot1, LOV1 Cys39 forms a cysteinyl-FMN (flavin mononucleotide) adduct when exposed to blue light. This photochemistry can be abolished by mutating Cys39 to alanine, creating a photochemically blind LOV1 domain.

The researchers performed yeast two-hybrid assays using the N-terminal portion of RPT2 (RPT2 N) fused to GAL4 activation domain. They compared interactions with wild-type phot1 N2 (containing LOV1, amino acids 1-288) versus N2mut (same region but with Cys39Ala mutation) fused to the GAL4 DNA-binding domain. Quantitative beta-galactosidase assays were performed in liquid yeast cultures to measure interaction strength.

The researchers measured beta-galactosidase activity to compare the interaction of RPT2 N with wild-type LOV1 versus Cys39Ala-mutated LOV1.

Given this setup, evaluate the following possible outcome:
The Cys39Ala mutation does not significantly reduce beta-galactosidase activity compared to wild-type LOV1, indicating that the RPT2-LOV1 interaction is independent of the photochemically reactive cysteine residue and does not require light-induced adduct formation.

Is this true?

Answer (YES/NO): YES